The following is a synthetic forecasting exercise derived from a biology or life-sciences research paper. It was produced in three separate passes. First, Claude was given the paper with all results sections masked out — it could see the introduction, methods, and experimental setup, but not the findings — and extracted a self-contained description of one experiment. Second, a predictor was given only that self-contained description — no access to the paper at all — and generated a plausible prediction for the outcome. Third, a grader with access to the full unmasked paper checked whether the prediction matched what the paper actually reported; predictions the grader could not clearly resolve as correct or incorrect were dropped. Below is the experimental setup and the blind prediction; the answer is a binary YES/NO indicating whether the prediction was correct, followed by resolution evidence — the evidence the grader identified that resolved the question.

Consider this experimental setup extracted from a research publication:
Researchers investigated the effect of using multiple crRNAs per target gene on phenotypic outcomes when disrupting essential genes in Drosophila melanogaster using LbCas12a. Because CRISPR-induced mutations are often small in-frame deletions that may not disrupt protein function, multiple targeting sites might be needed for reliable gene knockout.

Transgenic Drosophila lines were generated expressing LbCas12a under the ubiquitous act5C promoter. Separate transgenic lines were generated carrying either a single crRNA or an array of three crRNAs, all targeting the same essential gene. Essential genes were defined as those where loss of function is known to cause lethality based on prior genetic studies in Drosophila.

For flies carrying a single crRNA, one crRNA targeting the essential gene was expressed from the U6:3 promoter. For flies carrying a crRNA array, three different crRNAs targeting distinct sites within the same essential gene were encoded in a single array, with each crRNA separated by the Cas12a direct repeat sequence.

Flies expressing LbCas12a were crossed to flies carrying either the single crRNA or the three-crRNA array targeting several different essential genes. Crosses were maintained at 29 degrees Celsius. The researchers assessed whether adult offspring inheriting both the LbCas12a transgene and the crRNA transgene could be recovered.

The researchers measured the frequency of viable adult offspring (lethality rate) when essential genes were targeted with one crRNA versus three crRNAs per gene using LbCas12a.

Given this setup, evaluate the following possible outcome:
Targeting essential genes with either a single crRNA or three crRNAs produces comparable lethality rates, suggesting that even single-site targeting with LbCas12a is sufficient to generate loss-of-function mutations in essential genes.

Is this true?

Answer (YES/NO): NO